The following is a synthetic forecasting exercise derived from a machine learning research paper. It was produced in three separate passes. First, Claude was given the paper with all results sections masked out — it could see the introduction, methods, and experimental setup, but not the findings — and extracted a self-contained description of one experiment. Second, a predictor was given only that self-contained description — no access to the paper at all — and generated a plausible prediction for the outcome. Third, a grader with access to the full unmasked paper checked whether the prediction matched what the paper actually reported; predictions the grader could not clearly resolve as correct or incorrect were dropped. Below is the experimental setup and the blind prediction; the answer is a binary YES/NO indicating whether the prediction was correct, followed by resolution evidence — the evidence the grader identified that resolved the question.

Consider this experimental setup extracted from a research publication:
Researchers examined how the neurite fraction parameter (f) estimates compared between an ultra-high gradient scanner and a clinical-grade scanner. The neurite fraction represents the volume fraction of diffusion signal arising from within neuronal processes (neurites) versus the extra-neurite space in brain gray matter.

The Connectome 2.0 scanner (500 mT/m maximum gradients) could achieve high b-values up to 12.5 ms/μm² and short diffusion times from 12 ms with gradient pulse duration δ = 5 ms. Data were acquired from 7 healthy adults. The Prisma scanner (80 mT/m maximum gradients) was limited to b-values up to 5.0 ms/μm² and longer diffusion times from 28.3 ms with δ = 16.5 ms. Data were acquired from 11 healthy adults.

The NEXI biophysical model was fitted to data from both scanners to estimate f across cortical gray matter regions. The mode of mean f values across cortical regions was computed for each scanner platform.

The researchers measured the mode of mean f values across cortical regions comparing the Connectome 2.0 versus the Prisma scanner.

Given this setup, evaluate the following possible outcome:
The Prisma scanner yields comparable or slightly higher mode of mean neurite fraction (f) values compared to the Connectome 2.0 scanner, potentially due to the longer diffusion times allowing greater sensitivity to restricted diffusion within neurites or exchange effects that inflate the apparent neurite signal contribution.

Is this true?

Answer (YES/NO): YES